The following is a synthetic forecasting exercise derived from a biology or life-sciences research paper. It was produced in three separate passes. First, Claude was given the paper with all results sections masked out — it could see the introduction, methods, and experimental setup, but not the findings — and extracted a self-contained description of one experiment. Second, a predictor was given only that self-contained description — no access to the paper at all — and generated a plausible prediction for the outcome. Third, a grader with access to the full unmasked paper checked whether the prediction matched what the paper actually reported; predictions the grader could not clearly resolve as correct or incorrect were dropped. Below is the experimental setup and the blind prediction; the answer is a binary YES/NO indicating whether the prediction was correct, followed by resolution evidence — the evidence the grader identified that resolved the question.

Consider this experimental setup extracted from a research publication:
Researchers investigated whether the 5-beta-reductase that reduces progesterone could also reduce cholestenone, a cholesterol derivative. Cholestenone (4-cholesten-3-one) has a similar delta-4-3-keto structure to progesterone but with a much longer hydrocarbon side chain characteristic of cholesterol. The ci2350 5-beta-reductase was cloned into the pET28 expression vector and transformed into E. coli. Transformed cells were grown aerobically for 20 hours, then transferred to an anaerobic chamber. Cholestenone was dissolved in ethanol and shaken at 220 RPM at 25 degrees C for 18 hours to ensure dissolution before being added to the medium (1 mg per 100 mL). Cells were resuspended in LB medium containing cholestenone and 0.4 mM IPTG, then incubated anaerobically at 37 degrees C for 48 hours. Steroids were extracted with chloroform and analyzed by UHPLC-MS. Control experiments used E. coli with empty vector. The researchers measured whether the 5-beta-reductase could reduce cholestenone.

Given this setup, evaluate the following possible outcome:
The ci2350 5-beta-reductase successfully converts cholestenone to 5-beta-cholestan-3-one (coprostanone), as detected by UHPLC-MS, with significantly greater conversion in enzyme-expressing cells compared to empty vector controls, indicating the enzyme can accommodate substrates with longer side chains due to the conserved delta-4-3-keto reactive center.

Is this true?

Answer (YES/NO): NO